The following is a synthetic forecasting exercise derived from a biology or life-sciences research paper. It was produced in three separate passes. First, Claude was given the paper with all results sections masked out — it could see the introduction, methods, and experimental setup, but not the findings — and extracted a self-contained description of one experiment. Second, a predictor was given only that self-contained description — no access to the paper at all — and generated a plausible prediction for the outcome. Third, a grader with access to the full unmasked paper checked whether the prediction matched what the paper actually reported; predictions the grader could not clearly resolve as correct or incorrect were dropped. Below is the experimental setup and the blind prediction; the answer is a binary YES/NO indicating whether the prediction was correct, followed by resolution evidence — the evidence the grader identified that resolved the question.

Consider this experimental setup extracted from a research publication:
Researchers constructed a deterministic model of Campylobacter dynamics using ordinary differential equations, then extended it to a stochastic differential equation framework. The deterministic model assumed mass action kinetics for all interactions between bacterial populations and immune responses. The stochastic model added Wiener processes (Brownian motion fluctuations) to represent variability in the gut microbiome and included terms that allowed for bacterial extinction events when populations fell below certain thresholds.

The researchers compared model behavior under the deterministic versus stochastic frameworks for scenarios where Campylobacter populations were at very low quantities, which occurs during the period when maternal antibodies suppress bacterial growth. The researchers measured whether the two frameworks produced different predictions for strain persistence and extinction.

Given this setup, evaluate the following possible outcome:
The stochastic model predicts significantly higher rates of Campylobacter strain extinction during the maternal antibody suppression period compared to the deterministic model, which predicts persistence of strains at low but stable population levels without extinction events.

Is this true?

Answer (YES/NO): YES